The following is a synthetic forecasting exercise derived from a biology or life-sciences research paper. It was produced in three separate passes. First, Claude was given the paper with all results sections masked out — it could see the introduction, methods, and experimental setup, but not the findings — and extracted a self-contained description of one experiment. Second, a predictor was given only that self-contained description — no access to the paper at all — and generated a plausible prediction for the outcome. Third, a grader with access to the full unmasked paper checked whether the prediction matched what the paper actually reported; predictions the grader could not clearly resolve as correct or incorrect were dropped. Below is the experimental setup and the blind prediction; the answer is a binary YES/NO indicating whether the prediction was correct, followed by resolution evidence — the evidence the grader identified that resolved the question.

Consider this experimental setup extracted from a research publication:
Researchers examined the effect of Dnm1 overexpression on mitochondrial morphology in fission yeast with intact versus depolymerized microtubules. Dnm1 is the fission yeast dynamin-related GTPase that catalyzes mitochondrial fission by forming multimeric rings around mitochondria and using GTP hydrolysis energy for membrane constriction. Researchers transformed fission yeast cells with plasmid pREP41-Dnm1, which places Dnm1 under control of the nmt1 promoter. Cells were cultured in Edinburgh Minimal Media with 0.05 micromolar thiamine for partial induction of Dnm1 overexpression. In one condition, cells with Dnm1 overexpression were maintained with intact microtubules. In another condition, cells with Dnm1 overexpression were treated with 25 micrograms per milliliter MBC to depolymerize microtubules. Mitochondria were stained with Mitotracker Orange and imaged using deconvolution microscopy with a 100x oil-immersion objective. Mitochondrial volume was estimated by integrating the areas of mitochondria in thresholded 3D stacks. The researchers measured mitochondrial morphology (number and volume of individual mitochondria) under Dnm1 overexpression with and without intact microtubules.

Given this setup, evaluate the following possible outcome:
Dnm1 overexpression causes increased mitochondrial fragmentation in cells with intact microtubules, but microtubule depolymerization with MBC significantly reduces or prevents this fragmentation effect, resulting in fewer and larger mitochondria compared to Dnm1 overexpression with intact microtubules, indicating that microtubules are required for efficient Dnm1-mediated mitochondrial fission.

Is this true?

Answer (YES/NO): NO